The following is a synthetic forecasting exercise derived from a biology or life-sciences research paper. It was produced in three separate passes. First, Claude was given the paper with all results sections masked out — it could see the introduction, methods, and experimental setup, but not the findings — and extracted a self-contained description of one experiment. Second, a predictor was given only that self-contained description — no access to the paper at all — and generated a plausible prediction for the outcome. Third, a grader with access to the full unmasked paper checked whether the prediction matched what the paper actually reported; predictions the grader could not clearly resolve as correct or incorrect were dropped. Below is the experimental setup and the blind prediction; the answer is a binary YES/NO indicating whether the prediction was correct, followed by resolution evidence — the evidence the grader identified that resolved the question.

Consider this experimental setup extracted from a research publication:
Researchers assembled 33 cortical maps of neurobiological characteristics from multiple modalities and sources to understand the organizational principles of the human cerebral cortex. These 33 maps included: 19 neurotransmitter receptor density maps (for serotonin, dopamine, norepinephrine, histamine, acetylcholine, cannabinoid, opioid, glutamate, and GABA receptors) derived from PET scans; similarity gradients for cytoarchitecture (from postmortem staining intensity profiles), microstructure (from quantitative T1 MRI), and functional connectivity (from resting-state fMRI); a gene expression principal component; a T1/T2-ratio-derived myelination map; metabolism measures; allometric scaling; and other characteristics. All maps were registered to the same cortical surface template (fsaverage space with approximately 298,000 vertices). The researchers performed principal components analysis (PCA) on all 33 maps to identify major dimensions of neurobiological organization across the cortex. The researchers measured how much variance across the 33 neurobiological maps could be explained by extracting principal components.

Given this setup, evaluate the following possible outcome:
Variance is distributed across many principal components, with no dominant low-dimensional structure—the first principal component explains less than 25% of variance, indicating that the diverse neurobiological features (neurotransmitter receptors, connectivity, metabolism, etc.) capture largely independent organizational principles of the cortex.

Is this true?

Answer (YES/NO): NO